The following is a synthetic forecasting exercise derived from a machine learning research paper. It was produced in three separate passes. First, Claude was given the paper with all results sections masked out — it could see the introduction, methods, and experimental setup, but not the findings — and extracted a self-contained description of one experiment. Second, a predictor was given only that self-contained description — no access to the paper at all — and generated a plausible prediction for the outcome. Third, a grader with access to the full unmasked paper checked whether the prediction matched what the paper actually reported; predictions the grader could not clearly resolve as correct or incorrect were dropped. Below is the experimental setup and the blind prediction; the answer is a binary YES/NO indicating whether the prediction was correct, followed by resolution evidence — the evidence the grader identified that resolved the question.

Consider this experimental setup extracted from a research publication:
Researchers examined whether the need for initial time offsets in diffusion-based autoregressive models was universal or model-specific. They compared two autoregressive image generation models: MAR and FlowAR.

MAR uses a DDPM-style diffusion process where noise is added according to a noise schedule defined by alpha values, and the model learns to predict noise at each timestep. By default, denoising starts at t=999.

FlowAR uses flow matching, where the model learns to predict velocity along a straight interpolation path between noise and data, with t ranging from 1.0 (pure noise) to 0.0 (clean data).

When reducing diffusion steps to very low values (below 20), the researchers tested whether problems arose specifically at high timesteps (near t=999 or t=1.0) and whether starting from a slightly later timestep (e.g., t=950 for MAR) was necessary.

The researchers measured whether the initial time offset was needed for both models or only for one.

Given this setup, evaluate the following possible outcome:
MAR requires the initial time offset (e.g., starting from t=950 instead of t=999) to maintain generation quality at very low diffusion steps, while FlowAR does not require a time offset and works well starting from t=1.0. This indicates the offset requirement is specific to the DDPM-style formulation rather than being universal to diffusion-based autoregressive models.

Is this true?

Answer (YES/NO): YES